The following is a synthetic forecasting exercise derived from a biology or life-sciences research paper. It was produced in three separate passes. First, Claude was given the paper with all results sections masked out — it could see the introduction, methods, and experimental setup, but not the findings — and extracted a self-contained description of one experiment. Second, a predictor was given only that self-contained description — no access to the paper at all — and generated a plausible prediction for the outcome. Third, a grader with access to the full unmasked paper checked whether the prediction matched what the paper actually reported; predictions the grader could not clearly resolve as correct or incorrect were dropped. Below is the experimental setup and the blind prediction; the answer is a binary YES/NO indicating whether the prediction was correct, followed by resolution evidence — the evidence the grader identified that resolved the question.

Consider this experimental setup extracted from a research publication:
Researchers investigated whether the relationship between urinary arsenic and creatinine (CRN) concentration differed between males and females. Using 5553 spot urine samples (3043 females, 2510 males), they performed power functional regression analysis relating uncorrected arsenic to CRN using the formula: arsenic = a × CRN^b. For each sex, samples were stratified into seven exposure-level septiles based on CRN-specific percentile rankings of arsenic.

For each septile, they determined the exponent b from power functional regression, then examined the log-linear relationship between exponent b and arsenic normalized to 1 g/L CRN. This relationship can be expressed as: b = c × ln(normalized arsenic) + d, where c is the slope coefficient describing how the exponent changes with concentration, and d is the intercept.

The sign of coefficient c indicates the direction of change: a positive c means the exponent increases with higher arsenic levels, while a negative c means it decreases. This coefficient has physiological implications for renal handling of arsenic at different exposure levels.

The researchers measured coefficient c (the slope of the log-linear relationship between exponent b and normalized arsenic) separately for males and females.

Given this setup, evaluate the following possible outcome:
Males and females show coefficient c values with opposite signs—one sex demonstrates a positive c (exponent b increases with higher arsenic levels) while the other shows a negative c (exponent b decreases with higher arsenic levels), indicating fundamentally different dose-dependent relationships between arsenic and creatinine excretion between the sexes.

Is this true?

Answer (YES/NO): YES